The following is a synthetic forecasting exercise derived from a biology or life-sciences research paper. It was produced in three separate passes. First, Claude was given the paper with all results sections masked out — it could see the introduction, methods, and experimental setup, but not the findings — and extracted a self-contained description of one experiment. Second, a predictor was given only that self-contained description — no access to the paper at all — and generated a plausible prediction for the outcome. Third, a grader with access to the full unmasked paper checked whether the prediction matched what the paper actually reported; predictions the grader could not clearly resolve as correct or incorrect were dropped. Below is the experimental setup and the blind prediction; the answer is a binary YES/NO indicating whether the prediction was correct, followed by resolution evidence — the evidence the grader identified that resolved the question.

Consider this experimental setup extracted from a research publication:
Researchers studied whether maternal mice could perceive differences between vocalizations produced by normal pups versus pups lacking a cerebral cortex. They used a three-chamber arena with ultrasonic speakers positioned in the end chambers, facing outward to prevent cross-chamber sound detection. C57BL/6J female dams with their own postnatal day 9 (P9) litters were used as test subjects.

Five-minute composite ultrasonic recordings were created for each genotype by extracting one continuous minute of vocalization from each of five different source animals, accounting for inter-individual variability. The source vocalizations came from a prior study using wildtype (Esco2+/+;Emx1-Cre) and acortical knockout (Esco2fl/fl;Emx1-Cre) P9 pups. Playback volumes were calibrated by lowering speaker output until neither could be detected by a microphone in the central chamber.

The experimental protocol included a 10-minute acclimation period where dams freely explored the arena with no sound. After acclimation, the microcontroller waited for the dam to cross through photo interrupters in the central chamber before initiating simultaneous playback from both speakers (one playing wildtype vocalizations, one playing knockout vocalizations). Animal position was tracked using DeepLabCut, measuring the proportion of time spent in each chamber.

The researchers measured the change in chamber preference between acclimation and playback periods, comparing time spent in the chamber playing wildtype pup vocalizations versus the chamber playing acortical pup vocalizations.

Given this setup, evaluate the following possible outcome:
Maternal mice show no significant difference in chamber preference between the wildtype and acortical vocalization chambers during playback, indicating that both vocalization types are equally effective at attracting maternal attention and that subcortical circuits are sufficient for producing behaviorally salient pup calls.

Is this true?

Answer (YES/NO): NO